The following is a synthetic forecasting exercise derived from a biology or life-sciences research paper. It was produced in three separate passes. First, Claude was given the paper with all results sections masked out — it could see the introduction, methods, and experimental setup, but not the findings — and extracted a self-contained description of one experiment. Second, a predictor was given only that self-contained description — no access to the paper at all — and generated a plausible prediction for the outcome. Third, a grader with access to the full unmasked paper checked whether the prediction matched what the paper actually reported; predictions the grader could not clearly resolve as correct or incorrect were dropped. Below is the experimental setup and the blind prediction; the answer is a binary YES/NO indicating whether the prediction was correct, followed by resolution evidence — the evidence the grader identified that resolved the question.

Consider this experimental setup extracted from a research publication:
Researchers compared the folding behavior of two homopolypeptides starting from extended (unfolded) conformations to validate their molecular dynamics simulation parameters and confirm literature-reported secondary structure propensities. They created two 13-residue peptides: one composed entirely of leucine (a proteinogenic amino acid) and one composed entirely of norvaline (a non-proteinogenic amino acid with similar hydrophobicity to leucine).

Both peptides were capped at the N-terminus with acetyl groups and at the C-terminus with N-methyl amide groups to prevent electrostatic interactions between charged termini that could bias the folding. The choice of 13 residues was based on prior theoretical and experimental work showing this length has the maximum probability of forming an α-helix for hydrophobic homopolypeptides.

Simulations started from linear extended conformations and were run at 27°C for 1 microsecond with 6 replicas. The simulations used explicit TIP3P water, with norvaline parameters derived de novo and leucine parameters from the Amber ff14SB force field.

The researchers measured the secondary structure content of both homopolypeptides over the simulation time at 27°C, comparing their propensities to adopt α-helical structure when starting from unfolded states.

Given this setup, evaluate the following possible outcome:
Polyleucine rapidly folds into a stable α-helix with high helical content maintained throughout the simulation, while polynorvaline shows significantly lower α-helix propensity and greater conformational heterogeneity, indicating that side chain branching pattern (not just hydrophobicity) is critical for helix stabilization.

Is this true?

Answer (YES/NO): NO